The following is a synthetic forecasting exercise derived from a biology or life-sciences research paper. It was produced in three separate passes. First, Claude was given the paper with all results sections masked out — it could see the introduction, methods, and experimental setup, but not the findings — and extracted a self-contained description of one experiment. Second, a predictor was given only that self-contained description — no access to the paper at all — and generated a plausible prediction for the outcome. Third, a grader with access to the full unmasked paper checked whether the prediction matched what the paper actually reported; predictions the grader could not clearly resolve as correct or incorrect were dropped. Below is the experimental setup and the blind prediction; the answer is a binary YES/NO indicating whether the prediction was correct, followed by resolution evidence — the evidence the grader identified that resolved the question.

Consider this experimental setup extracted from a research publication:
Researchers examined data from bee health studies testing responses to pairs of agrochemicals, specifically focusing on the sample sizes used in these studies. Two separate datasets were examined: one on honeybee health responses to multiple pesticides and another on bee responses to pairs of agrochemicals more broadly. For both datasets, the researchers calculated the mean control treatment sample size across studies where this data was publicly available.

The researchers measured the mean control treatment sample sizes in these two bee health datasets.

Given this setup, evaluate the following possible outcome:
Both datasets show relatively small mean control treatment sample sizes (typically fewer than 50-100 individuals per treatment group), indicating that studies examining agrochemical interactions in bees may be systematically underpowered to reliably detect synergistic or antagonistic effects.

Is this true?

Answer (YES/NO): NO